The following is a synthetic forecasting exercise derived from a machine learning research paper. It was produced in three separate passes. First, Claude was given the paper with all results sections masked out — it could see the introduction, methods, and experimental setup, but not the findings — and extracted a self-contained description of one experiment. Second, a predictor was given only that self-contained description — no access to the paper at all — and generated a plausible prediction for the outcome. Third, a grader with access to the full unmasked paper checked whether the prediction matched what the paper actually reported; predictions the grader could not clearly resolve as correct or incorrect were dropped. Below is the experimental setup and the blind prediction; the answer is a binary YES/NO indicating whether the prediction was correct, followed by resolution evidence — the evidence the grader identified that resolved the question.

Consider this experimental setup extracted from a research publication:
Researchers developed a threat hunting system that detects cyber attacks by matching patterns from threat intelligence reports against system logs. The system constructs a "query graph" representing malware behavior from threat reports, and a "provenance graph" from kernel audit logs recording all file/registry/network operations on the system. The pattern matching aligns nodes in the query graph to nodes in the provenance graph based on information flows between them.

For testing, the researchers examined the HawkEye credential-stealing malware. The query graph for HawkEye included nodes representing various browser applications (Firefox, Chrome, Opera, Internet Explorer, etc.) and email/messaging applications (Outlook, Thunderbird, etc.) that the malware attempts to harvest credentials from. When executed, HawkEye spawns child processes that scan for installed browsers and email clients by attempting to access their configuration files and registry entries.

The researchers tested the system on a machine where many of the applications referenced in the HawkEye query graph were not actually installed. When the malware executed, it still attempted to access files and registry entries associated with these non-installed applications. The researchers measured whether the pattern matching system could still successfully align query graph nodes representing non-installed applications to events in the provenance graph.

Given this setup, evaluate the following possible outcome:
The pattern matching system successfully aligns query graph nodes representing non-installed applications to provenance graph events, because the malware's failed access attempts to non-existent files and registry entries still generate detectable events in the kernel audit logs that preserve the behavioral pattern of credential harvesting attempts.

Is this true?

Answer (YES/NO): YES